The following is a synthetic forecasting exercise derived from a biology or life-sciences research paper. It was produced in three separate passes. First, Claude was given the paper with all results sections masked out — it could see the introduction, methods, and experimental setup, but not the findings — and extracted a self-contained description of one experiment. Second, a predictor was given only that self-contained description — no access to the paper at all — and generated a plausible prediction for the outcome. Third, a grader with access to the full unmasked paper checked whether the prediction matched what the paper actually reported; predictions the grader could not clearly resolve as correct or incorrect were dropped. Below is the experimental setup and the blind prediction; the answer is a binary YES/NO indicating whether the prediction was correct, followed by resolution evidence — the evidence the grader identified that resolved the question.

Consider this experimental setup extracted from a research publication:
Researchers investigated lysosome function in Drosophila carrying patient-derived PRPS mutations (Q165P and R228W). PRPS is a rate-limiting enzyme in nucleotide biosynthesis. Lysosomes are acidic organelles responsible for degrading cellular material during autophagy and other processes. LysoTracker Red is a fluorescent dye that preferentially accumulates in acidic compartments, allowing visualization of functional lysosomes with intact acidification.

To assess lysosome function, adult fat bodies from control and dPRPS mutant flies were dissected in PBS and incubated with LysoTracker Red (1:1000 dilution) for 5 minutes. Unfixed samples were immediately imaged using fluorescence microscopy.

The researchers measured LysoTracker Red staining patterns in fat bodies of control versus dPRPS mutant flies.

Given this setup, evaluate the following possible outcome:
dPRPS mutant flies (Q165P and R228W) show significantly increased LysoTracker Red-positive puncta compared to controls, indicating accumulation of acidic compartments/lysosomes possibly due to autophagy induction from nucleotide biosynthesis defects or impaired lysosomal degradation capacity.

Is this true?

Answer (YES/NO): NO